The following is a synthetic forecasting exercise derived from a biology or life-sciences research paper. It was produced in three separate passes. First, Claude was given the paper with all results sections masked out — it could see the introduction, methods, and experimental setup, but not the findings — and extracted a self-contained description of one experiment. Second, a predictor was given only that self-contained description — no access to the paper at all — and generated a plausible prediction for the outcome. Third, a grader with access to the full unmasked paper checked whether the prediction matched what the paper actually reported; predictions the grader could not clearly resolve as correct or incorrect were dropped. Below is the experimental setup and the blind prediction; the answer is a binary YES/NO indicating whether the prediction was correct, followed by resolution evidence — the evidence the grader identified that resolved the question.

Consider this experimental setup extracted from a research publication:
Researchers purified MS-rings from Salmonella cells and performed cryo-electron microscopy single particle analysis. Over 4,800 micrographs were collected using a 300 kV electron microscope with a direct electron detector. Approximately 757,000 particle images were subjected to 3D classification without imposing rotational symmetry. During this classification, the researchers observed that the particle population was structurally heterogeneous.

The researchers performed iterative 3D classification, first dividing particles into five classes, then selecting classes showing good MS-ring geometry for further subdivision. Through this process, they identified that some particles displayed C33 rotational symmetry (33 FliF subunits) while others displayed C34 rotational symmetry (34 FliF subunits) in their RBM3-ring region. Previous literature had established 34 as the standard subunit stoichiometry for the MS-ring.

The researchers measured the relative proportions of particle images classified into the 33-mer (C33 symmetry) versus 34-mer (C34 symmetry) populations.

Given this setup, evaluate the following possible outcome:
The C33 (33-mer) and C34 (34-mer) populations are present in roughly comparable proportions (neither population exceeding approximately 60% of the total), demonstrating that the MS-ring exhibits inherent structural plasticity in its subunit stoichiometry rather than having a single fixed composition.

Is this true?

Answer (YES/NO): YES